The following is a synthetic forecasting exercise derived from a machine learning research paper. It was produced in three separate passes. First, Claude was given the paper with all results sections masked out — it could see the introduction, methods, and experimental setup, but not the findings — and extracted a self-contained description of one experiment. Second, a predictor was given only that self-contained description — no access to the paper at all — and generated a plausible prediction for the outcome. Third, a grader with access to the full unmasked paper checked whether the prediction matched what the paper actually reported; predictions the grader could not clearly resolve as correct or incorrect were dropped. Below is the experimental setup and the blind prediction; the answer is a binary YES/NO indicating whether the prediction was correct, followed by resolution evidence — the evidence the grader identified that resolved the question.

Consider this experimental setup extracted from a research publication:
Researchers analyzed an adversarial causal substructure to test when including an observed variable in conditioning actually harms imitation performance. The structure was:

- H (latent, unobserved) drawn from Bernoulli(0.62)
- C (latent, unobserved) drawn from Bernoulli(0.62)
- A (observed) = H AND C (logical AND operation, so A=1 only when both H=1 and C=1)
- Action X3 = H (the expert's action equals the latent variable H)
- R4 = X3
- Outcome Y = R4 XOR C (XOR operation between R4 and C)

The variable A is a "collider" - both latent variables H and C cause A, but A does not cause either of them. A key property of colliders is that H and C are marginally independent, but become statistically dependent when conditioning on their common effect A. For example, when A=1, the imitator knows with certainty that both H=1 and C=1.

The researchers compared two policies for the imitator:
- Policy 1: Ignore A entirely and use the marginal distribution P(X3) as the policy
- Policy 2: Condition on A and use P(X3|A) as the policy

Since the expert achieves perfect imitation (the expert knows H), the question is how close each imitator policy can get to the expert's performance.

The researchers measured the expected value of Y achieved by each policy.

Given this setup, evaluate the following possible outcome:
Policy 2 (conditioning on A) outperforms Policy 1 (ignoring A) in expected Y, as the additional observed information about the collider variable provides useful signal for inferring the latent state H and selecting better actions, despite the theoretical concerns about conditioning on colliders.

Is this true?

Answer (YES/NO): NO